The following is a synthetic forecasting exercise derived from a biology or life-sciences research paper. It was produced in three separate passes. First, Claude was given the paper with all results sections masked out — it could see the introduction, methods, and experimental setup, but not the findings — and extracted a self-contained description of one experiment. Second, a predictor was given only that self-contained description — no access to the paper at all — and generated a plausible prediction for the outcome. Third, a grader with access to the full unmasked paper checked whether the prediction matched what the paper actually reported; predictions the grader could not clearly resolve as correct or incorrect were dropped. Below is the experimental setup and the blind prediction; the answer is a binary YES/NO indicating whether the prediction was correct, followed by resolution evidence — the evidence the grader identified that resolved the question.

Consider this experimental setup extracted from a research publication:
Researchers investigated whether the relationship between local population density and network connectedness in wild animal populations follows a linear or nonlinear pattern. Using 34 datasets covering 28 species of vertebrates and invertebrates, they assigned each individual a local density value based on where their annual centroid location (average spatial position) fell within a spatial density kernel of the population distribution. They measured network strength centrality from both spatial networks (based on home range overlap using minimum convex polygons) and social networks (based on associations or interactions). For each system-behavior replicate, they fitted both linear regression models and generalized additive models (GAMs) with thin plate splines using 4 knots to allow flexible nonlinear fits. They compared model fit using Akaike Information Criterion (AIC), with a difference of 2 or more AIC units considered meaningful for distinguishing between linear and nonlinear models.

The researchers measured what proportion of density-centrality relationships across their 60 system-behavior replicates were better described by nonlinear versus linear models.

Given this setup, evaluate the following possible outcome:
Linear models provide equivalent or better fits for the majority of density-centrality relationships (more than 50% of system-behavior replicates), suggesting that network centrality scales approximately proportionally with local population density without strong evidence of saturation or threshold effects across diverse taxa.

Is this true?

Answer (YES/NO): NO